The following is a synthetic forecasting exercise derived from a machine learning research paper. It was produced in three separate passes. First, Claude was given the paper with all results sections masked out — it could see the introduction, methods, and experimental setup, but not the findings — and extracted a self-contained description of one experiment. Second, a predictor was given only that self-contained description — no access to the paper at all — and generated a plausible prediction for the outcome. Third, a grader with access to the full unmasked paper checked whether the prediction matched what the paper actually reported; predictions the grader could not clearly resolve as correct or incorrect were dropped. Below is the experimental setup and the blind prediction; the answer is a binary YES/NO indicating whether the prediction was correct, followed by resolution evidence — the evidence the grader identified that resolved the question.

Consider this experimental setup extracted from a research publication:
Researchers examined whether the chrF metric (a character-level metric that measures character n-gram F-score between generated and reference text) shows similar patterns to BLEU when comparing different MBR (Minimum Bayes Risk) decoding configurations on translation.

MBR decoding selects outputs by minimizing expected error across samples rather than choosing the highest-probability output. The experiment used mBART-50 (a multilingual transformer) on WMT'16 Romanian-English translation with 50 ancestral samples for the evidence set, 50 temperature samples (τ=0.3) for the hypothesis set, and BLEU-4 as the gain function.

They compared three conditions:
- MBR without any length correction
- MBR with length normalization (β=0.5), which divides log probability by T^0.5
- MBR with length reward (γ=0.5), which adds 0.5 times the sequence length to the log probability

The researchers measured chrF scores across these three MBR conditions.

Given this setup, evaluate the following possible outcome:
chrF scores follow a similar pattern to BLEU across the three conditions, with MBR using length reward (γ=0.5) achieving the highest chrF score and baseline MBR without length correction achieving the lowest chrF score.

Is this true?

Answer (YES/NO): NO